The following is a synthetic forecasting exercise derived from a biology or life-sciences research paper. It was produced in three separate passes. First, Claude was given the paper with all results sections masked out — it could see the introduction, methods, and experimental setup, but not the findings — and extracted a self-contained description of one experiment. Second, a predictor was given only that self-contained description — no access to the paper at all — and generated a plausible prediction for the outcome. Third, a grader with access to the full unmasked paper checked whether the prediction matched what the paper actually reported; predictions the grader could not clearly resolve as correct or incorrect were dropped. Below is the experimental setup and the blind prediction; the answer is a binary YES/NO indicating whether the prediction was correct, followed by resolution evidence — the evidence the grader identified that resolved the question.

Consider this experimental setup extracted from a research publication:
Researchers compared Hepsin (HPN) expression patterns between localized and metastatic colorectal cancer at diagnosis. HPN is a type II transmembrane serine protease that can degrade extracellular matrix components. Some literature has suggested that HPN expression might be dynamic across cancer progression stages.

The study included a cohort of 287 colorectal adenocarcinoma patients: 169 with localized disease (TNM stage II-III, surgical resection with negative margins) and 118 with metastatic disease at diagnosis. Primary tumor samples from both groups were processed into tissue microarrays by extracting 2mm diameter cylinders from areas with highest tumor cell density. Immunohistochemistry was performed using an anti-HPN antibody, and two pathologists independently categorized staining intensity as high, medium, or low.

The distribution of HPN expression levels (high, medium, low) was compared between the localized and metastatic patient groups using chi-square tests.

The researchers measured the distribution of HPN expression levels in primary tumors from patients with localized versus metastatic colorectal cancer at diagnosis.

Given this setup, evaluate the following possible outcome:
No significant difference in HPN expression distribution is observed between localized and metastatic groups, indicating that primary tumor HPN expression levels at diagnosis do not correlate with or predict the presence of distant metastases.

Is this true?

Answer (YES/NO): YES